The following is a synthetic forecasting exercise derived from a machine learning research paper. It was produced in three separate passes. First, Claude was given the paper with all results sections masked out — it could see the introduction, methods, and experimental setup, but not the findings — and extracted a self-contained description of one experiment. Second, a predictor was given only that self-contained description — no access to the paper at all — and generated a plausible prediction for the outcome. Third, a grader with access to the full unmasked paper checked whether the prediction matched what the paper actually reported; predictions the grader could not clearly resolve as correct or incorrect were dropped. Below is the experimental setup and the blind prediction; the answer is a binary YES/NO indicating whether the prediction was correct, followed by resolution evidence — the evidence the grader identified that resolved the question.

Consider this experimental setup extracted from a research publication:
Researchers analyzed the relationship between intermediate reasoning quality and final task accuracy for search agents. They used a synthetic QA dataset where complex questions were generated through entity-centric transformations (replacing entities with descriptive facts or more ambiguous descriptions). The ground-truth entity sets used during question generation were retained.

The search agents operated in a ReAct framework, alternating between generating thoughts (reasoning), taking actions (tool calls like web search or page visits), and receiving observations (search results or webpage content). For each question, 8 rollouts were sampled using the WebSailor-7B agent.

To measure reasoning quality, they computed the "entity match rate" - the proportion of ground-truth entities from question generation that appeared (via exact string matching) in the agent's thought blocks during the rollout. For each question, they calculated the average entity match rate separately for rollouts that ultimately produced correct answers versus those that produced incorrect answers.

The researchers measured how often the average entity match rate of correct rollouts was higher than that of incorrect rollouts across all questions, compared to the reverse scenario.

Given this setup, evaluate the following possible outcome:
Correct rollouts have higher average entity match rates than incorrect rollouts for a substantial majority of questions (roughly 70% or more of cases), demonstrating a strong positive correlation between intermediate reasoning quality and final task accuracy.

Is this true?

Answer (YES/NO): YES